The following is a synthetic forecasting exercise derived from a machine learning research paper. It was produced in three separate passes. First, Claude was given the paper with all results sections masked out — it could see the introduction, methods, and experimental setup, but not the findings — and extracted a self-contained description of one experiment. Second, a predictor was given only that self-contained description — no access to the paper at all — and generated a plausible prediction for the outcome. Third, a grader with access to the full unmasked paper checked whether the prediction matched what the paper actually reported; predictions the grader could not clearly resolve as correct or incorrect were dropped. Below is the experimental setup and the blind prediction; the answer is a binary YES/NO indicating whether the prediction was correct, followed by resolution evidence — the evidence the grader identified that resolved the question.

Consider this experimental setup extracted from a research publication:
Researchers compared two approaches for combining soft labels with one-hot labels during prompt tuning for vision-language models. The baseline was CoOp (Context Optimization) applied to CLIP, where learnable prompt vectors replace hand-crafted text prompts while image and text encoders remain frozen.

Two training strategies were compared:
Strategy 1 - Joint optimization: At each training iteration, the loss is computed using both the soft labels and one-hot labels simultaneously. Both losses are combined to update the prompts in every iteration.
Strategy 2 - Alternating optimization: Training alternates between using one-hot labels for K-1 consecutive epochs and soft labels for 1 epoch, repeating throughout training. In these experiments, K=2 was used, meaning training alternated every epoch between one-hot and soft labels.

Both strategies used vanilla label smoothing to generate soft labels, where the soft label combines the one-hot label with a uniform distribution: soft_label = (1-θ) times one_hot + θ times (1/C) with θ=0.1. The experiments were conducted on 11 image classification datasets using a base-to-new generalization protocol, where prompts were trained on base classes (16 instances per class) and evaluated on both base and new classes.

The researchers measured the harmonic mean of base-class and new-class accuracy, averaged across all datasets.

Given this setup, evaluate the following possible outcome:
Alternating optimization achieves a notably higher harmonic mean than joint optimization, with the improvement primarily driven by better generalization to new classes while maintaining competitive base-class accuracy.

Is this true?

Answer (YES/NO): YES